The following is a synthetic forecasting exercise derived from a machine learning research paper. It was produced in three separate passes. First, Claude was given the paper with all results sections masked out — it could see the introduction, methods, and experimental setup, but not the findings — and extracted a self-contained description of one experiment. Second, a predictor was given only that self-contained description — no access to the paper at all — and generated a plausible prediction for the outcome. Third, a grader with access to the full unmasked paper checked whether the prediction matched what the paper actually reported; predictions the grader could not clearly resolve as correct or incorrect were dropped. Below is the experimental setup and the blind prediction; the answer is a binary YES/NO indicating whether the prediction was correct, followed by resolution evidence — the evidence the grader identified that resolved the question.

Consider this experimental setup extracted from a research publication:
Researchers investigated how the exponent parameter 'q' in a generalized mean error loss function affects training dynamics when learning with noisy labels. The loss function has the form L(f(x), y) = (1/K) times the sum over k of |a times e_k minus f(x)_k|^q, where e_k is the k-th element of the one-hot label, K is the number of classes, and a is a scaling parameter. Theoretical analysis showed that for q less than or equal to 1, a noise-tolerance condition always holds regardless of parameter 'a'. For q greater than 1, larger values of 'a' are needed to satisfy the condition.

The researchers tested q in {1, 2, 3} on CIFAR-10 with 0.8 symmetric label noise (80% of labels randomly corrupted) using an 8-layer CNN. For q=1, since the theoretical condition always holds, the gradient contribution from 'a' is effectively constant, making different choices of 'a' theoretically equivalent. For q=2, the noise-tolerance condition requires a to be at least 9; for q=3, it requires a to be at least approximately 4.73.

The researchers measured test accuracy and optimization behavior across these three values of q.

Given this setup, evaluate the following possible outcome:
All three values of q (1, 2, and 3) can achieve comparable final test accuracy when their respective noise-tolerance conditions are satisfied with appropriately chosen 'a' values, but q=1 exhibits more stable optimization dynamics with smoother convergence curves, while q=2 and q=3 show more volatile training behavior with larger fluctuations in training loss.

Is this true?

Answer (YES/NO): NO